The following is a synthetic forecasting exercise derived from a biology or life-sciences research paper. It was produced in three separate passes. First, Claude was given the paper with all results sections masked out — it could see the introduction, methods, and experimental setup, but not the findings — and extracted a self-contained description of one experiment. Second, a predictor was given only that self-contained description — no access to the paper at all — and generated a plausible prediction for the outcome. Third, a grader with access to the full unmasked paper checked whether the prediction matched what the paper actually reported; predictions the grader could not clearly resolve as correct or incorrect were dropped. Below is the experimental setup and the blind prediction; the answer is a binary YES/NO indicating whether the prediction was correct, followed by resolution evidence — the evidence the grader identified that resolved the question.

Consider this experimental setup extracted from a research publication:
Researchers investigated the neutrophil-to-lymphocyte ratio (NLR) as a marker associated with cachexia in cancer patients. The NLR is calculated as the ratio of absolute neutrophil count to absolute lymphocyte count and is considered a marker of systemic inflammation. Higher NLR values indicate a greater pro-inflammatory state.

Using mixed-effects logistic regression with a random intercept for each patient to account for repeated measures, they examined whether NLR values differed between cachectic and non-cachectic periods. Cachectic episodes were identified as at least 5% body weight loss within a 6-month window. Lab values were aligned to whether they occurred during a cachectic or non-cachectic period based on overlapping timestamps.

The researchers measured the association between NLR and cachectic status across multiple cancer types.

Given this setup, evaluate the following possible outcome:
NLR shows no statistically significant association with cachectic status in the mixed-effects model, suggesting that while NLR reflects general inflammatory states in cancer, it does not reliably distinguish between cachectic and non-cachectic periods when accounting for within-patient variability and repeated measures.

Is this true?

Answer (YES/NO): NO